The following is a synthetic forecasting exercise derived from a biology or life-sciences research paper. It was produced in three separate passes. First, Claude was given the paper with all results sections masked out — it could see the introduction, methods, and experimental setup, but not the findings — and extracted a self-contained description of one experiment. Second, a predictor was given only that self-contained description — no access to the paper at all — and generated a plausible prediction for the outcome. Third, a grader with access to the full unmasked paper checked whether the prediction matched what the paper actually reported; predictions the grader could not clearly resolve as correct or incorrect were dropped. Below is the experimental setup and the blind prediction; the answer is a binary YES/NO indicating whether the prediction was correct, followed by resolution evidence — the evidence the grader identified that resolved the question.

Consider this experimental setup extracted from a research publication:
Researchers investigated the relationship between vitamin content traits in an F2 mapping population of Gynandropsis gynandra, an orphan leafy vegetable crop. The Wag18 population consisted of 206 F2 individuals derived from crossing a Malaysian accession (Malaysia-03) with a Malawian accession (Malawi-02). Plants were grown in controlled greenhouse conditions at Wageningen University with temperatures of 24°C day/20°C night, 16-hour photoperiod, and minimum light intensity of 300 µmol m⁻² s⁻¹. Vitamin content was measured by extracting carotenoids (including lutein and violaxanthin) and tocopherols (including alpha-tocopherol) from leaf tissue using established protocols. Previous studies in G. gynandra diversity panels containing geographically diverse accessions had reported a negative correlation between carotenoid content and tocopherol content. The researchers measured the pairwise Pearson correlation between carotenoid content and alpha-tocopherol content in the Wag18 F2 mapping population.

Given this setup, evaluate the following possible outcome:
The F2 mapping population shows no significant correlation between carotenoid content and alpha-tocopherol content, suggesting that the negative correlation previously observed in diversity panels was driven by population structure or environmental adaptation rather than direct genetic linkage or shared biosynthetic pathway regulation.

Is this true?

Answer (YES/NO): YES